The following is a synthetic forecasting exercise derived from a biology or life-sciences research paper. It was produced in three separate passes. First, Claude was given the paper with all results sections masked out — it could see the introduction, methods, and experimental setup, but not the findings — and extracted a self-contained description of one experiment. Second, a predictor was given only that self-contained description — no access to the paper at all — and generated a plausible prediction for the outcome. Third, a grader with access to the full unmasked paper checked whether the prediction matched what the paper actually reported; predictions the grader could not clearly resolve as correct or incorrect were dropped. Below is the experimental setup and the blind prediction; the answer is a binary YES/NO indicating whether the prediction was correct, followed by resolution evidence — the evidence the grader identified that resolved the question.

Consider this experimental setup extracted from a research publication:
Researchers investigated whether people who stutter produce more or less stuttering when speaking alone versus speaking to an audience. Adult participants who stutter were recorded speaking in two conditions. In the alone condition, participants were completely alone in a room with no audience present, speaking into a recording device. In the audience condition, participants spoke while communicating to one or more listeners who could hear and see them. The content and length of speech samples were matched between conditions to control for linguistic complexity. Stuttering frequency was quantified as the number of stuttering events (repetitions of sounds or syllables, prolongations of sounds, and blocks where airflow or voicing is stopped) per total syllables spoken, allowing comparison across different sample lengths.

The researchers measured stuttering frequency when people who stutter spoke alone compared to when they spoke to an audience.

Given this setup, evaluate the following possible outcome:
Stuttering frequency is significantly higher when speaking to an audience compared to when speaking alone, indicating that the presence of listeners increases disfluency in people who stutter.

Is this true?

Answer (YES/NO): YES